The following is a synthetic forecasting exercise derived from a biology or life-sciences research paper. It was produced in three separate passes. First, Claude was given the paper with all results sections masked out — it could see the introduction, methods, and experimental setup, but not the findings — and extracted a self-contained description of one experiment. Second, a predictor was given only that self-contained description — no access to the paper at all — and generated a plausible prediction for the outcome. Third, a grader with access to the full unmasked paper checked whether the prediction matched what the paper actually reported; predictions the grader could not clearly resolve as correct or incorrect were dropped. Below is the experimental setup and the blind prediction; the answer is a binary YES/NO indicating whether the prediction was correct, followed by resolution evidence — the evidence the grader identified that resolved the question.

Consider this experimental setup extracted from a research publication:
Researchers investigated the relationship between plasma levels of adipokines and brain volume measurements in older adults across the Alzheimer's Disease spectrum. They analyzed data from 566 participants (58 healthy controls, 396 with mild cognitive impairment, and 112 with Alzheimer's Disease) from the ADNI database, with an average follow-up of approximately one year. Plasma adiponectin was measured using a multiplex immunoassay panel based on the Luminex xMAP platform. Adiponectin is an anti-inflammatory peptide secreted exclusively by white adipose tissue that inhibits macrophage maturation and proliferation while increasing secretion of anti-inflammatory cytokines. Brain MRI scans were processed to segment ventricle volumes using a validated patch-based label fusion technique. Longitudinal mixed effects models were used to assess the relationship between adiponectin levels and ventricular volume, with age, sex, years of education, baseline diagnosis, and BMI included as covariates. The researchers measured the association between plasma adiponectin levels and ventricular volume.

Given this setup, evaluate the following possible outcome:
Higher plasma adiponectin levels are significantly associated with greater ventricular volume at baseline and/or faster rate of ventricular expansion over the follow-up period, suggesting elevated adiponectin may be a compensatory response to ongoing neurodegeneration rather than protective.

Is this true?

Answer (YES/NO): NO